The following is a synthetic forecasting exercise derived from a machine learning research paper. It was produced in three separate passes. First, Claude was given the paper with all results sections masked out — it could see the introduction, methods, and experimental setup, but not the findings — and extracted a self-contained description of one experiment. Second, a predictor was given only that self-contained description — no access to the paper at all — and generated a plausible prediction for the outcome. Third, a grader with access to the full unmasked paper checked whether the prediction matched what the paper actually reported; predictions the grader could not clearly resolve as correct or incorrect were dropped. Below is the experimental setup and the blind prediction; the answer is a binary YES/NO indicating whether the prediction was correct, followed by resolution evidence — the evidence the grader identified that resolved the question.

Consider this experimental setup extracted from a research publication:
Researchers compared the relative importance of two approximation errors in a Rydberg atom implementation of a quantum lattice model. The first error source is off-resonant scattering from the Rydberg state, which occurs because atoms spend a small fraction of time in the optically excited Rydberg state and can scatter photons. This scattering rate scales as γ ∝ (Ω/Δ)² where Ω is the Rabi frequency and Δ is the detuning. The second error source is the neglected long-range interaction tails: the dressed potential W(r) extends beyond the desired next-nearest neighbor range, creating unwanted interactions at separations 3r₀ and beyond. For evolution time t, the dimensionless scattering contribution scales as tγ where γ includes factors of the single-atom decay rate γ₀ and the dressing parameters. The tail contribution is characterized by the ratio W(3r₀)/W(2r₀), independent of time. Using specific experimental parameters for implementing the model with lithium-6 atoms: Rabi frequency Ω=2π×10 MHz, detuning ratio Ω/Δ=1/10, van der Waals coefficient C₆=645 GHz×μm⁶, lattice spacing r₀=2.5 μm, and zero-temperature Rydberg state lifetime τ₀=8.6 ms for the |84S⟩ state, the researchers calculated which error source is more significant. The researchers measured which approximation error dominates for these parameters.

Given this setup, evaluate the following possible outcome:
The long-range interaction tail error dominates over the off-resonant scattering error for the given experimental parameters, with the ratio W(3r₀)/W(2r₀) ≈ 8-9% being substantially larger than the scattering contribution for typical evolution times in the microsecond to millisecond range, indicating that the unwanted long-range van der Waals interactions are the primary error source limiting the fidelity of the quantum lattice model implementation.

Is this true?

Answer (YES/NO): NO